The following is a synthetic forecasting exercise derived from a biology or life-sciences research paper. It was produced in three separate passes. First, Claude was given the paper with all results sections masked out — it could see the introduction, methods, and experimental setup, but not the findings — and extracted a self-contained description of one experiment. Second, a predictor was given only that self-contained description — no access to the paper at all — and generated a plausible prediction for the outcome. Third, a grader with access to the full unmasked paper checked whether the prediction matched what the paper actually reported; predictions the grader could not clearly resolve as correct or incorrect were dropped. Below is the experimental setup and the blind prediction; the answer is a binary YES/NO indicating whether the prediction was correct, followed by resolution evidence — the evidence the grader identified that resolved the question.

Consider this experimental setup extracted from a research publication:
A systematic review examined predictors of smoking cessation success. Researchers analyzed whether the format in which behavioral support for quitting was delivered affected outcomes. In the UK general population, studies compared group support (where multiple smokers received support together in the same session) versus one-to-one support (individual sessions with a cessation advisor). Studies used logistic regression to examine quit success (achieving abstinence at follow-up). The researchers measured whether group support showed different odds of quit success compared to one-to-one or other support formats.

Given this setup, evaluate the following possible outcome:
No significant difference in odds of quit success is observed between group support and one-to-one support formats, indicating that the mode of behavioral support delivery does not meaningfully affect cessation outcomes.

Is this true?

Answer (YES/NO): NO